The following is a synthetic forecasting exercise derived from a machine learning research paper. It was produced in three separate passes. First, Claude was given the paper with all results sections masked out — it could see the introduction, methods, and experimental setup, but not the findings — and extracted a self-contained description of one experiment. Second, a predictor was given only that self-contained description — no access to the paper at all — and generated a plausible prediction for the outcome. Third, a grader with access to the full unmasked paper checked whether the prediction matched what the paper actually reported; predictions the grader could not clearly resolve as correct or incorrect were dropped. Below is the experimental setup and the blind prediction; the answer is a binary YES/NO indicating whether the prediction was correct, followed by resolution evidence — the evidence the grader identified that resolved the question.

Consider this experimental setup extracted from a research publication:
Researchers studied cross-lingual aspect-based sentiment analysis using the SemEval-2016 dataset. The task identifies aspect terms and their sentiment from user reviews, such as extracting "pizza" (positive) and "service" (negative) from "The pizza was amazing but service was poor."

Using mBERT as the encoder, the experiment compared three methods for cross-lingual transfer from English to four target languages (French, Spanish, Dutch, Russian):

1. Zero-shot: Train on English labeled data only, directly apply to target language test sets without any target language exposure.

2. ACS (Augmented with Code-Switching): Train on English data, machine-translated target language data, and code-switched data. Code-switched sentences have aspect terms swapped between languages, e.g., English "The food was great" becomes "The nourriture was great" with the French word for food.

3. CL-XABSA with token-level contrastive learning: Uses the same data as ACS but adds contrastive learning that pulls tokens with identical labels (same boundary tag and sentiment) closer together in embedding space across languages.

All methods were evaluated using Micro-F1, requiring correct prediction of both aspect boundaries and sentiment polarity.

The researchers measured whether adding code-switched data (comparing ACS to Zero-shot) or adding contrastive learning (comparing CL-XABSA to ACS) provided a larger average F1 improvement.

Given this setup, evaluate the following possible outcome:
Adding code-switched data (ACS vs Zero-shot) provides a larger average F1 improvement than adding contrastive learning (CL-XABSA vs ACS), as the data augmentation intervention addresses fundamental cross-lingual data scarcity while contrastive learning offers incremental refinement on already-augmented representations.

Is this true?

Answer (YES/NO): YES